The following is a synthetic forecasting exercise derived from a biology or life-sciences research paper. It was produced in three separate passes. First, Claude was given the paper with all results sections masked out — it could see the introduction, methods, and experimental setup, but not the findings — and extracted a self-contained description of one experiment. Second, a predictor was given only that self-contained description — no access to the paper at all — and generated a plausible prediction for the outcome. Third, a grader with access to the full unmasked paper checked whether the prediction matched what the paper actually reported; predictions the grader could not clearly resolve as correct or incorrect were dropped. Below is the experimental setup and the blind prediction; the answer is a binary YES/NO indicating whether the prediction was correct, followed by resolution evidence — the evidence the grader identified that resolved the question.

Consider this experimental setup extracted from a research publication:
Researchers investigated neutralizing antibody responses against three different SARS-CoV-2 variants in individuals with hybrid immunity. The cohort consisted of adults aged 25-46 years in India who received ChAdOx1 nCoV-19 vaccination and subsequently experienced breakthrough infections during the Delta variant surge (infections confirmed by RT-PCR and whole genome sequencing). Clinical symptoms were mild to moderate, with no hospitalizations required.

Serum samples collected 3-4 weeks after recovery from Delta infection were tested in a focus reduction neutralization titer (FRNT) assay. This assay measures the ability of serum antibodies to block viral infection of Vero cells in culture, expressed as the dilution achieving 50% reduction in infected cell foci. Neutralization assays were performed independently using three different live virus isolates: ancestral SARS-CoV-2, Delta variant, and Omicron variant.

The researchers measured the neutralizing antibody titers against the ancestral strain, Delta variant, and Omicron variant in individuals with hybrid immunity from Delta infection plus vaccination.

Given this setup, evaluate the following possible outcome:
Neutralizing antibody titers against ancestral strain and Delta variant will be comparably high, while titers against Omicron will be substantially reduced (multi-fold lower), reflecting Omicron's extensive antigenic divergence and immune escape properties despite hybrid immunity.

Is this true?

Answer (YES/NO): YES